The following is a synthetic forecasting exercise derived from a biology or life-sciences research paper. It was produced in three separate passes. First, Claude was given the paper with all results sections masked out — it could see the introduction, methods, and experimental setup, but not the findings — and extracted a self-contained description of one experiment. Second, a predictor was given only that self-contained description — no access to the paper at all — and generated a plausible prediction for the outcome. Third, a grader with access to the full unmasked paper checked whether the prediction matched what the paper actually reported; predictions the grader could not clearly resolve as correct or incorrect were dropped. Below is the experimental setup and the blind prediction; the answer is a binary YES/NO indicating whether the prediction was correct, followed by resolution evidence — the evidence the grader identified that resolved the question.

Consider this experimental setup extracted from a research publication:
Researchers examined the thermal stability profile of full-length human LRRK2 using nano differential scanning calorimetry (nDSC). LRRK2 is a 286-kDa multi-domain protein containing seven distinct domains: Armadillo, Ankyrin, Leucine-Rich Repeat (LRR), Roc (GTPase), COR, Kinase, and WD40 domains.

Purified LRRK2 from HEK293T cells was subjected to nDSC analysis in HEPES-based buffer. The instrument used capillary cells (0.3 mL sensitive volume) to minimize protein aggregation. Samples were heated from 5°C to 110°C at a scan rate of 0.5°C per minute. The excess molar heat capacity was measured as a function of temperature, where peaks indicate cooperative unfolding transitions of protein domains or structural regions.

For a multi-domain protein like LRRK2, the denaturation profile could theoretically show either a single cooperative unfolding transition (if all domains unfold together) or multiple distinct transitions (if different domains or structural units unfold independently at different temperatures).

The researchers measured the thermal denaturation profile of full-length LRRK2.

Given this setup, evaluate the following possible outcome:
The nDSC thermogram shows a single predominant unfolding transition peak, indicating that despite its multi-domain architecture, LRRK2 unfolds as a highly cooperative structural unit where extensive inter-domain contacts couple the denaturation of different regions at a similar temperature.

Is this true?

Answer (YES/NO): NO